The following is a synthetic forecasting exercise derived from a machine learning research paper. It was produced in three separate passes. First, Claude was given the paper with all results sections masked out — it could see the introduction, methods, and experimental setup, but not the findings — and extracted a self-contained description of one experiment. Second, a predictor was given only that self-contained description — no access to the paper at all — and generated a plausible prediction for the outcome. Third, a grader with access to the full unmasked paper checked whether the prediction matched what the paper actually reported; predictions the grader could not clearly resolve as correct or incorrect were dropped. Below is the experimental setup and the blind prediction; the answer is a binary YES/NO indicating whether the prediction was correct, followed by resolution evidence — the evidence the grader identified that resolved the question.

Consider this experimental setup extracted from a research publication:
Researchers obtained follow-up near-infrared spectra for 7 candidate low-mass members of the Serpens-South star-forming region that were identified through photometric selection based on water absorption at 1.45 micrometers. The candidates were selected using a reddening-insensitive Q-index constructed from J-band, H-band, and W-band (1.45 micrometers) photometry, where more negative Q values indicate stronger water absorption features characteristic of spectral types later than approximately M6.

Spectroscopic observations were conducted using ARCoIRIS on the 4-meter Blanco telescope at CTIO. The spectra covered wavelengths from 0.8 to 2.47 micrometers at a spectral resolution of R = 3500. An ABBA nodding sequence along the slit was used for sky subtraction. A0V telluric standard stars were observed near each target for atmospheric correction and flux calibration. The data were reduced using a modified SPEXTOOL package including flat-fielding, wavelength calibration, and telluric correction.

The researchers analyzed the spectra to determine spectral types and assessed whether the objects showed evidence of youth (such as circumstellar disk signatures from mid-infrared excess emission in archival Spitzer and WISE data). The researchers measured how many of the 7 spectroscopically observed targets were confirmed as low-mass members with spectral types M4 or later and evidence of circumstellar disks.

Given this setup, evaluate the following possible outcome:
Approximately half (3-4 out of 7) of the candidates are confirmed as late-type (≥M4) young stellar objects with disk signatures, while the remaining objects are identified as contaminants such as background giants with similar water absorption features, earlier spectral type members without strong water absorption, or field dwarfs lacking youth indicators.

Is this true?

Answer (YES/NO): YES